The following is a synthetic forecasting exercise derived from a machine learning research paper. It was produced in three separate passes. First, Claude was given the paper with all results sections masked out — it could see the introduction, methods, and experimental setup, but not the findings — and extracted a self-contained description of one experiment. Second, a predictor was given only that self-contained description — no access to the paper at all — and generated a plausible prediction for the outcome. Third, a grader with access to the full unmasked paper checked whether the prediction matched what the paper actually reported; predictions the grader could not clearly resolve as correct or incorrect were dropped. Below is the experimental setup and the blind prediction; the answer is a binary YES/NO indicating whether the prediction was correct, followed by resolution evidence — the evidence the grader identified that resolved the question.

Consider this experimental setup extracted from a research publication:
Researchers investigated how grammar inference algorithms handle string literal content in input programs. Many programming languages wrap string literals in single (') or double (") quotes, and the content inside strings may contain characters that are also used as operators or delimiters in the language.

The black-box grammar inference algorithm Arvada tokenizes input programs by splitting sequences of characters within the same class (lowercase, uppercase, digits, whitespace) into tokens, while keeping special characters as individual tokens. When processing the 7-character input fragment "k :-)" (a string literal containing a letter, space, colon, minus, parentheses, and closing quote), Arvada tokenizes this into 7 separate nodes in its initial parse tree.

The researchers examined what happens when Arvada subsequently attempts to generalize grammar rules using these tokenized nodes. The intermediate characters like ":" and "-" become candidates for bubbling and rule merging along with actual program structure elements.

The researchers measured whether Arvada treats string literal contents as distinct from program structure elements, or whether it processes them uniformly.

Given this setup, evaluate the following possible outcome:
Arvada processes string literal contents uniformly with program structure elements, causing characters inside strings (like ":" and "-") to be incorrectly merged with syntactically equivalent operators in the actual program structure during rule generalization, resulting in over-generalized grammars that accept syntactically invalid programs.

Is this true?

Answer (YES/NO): NO